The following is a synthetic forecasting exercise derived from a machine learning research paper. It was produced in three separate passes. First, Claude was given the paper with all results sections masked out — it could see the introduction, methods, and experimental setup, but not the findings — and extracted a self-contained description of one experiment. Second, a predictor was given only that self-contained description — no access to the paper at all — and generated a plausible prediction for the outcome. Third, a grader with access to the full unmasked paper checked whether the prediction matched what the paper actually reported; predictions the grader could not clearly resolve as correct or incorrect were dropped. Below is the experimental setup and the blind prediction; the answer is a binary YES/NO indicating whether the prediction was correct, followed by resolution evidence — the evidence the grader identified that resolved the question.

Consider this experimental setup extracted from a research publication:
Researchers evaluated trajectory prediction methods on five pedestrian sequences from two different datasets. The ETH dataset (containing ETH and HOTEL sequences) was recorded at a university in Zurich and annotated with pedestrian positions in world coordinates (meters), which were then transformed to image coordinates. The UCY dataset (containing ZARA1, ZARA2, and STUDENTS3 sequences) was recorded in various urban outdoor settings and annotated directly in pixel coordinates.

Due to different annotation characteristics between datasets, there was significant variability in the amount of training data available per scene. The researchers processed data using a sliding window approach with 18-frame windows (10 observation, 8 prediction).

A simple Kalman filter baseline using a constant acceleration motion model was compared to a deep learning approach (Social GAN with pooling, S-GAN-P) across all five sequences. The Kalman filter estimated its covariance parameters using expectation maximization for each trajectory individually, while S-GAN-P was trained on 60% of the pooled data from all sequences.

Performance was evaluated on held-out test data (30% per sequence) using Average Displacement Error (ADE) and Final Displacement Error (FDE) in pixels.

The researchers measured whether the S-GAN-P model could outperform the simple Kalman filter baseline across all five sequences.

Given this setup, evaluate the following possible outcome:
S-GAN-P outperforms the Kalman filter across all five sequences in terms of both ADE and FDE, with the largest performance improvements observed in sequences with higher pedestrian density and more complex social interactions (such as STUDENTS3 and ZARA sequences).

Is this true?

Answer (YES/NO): NO